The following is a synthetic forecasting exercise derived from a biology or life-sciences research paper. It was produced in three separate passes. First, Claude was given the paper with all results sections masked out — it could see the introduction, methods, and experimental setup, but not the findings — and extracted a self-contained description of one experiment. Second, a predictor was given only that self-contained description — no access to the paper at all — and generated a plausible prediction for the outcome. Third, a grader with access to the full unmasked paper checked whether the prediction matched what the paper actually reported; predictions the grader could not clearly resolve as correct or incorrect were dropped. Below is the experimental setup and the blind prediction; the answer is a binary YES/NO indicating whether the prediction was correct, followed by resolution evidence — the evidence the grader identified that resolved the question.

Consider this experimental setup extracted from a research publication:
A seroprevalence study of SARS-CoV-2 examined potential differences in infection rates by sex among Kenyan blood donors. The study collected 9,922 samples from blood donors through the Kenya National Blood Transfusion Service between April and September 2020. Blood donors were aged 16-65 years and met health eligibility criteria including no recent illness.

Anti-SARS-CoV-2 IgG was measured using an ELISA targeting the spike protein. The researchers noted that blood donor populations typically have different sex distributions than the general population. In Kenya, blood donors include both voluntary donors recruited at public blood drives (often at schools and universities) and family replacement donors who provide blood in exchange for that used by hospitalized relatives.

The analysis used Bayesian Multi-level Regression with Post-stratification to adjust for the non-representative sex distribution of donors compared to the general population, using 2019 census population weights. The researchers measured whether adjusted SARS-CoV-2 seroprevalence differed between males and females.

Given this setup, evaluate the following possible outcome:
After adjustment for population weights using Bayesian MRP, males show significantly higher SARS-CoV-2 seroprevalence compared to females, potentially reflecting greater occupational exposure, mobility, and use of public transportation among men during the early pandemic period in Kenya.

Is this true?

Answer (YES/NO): NO